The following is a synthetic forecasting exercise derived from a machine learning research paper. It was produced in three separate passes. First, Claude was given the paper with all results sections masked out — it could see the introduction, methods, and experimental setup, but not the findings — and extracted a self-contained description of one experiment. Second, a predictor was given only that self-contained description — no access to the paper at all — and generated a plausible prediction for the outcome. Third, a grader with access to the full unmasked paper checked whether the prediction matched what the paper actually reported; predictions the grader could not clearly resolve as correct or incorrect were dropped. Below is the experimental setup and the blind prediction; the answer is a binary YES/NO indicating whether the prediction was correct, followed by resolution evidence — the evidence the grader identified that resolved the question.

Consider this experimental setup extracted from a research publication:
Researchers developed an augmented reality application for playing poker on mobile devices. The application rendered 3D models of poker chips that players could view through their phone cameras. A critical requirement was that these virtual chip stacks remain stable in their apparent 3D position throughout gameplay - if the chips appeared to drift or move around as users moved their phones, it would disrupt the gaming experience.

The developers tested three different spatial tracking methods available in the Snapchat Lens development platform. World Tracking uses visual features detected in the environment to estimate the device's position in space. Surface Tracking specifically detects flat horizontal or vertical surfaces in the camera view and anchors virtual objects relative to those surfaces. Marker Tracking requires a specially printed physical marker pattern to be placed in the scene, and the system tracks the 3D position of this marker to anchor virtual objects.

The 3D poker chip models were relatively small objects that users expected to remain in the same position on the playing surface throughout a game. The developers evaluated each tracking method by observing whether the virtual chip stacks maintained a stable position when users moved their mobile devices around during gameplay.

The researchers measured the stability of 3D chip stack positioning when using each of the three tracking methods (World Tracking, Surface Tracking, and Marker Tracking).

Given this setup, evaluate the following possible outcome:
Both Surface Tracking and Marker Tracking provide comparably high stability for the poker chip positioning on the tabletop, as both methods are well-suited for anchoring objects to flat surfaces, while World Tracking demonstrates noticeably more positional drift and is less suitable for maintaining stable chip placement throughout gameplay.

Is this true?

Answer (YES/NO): NO